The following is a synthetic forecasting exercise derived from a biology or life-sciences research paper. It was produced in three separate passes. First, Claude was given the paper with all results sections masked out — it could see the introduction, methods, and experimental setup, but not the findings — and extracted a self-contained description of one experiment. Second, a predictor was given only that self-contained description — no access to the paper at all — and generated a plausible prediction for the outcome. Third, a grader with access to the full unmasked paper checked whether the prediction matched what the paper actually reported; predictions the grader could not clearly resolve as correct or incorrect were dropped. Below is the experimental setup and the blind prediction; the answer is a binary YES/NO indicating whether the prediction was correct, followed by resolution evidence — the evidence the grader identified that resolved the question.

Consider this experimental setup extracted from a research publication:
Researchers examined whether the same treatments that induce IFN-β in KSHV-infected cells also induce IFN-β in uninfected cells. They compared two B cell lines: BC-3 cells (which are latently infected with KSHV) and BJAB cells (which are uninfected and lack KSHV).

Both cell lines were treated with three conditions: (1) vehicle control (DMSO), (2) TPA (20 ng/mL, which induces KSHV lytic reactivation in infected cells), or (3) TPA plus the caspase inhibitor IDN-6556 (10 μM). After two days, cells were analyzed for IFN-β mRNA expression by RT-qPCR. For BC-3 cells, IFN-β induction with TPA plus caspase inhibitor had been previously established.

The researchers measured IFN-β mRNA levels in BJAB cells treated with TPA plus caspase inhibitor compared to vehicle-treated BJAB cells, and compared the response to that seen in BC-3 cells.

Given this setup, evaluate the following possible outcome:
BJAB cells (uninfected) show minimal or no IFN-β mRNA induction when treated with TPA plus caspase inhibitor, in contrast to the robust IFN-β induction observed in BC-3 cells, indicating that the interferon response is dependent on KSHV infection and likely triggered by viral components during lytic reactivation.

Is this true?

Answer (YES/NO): YES